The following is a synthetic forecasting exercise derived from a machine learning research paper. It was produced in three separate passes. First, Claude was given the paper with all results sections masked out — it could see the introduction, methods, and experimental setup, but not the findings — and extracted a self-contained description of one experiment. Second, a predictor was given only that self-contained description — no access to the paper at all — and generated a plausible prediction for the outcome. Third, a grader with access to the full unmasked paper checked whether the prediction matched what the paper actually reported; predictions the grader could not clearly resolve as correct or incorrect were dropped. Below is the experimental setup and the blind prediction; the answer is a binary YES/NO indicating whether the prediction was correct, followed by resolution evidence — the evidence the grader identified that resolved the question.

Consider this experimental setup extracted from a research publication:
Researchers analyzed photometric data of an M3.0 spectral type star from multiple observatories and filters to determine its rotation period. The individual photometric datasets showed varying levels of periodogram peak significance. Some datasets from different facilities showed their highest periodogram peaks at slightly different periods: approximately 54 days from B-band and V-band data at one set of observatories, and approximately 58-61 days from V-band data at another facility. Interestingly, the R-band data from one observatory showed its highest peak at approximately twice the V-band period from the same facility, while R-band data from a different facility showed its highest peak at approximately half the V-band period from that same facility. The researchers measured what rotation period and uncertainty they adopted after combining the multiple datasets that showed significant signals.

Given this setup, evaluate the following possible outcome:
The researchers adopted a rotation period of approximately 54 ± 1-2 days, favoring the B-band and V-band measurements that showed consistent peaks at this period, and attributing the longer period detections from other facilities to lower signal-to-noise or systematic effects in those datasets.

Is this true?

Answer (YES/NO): NO